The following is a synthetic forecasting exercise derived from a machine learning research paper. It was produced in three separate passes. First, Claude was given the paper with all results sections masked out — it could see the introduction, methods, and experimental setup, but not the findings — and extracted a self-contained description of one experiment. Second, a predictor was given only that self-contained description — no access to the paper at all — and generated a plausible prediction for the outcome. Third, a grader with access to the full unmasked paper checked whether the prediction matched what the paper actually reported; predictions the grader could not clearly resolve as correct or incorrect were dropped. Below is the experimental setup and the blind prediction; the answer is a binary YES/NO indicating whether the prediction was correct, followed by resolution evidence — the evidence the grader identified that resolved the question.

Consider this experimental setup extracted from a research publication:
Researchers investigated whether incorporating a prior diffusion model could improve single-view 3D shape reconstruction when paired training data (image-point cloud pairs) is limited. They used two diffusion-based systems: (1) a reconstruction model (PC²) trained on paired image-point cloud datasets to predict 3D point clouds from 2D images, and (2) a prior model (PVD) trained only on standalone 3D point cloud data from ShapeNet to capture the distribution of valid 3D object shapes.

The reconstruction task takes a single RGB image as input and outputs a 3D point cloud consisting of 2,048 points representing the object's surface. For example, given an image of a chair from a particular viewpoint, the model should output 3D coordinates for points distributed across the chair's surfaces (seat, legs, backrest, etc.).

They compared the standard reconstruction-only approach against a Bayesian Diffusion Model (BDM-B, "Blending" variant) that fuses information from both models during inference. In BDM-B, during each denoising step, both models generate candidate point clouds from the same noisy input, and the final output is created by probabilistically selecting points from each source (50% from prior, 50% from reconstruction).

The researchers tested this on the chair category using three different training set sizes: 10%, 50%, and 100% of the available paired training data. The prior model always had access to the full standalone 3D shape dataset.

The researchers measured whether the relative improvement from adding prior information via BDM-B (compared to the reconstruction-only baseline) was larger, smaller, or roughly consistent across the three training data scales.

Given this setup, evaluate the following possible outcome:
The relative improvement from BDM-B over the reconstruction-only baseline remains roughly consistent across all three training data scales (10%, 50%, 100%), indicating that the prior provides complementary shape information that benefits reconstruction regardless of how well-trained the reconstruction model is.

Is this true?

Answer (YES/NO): NO